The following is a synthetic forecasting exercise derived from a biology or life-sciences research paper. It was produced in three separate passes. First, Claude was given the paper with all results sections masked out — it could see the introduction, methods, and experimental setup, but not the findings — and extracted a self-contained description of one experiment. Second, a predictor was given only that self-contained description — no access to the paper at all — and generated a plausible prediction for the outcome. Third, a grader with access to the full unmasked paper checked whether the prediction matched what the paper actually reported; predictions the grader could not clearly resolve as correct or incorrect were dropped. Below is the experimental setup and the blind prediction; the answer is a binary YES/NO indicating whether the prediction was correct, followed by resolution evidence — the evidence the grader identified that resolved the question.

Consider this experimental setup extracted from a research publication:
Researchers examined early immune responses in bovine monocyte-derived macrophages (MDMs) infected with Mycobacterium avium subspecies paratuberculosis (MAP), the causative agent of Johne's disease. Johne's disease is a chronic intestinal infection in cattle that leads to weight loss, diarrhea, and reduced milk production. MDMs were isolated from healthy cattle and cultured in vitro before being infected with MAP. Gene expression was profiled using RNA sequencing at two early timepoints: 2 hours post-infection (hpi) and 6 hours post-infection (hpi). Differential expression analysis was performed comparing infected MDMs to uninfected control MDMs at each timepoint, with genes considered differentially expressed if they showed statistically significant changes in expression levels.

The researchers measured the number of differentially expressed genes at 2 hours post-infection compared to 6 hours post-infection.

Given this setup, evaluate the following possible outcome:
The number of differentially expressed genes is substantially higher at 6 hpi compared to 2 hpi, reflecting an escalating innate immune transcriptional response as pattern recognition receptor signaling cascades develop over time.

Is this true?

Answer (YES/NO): YES